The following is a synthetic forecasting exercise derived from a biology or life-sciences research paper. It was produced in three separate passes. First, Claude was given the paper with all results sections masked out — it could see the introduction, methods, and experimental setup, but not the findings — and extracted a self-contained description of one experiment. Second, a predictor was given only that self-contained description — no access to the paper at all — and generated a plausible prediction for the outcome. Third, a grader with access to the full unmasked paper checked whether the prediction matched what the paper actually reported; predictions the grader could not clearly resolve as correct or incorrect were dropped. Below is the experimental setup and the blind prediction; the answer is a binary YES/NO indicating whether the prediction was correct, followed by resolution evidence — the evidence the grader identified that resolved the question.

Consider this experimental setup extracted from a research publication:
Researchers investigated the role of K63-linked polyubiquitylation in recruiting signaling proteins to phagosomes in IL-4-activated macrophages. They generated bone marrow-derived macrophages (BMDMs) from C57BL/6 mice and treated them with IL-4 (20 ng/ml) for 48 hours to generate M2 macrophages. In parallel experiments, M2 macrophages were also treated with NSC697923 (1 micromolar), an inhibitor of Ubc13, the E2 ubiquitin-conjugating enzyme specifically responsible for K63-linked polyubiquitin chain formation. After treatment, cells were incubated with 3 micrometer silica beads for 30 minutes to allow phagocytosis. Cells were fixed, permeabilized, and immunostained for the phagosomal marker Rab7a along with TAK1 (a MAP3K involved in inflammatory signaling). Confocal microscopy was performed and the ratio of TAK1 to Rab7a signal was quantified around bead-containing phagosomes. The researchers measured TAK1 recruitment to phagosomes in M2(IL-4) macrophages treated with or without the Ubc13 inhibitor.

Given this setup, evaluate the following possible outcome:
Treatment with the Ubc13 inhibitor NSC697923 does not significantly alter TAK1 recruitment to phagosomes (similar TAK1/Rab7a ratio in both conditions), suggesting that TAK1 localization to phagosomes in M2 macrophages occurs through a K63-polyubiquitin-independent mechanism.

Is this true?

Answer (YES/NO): NO